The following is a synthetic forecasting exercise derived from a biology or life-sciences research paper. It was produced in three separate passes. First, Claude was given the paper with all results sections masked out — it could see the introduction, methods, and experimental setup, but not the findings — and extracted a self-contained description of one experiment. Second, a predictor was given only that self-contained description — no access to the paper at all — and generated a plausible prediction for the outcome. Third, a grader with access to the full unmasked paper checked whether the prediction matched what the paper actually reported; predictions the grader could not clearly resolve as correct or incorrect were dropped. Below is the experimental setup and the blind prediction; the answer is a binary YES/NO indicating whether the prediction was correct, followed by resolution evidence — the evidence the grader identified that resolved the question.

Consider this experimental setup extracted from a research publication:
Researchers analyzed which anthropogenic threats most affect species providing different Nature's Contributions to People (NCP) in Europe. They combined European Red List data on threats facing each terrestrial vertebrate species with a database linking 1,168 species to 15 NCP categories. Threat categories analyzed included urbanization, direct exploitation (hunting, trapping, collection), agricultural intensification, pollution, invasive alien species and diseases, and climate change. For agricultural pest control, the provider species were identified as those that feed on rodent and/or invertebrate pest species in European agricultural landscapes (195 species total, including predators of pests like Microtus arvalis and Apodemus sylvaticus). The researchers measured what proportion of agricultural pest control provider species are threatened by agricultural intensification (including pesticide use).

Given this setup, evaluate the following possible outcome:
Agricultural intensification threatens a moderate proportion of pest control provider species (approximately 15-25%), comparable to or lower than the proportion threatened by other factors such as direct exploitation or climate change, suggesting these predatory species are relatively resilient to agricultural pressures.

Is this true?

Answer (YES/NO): NO